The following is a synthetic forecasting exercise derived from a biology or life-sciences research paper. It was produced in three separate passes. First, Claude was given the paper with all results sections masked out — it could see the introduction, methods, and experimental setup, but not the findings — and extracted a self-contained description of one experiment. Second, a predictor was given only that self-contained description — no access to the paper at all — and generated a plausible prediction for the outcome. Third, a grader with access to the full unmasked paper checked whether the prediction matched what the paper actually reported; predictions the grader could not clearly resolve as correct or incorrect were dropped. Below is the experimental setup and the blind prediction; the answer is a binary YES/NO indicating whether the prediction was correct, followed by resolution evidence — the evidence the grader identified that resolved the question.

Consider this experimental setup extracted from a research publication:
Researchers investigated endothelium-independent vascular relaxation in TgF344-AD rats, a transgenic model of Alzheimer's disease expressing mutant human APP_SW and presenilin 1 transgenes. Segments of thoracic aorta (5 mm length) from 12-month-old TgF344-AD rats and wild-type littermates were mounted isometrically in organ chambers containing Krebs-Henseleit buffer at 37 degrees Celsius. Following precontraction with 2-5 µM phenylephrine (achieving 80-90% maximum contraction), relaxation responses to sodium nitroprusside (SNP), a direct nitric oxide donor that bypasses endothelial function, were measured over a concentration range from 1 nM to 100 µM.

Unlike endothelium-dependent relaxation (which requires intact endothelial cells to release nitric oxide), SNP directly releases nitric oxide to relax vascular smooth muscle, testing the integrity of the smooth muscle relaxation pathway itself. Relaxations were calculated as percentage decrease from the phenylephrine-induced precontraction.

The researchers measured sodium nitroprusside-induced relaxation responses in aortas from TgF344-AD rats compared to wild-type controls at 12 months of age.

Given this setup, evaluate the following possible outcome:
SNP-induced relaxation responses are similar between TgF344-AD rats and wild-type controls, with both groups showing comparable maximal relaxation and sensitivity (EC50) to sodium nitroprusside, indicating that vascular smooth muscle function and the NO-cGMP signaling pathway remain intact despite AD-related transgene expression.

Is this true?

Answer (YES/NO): NO